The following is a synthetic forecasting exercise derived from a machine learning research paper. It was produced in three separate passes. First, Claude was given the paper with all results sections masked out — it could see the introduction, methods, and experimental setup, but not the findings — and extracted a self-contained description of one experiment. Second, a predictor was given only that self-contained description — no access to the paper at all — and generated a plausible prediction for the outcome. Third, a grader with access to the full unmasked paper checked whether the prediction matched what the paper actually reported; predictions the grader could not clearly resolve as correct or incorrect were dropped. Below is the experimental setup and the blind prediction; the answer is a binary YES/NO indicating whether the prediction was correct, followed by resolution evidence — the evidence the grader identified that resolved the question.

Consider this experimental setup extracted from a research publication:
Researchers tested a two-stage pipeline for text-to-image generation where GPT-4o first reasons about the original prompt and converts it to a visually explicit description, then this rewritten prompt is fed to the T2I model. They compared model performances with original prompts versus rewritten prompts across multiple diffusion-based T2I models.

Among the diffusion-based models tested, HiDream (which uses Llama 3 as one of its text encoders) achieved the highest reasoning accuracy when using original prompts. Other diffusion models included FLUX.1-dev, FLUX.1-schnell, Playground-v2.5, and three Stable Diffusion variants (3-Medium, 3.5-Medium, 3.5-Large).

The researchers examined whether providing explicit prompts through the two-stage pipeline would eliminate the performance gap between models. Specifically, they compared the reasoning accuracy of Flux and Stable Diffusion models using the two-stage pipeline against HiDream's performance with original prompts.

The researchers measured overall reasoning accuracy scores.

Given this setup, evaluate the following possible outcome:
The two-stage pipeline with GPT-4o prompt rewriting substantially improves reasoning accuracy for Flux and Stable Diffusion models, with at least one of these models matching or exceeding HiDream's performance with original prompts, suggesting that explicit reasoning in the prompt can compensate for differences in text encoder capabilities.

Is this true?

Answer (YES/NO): NO